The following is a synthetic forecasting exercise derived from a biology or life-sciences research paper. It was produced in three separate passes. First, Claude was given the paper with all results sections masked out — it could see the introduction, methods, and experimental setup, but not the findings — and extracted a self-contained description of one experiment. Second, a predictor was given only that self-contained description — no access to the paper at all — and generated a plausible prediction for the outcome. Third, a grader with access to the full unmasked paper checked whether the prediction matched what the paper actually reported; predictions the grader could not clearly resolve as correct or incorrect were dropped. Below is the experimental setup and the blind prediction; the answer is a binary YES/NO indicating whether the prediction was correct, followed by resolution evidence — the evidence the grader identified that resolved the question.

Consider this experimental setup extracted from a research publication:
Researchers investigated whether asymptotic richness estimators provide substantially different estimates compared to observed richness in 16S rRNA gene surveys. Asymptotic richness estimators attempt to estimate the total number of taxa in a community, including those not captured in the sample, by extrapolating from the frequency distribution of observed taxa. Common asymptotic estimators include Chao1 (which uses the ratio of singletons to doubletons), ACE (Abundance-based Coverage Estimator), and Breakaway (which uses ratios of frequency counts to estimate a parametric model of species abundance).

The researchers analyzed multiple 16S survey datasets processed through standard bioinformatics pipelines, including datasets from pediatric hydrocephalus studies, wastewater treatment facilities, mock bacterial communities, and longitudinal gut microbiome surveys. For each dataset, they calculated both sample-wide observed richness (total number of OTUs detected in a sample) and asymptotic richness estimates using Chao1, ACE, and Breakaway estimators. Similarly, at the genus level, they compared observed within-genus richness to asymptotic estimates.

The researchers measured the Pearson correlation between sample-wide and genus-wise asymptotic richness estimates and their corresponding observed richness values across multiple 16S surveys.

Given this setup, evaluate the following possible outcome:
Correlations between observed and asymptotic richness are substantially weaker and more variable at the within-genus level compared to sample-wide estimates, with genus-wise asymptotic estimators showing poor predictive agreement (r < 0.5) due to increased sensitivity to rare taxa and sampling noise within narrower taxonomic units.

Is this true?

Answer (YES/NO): NO